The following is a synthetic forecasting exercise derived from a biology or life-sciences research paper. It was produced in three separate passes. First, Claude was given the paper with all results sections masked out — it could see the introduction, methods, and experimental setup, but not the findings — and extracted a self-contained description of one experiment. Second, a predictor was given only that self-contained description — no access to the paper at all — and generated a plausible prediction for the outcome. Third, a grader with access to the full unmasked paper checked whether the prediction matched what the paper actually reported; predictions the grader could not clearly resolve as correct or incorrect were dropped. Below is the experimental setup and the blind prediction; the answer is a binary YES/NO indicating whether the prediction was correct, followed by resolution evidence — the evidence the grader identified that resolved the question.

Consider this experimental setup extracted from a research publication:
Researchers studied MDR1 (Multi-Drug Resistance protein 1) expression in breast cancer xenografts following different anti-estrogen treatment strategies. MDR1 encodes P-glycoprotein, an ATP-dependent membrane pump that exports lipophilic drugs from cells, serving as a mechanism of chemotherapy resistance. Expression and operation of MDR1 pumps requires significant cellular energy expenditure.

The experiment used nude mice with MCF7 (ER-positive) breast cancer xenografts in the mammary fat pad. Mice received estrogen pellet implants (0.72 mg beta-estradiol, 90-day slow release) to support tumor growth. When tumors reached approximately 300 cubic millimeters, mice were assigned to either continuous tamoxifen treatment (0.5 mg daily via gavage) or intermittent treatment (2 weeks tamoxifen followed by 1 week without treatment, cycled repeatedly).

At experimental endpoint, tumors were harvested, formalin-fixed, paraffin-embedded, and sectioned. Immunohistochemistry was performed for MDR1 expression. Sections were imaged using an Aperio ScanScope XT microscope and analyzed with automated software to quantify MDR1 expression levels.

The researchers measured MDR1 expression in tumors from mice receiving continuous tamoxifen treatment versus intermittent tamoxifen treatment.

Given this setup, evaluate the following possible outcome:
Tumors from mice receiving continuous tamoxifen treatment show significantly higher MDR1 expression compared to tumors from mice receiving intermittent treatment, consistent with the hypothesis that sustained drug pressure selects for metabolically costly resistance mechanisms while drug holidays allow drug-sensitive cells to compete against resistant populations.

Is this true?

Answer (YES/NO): YES